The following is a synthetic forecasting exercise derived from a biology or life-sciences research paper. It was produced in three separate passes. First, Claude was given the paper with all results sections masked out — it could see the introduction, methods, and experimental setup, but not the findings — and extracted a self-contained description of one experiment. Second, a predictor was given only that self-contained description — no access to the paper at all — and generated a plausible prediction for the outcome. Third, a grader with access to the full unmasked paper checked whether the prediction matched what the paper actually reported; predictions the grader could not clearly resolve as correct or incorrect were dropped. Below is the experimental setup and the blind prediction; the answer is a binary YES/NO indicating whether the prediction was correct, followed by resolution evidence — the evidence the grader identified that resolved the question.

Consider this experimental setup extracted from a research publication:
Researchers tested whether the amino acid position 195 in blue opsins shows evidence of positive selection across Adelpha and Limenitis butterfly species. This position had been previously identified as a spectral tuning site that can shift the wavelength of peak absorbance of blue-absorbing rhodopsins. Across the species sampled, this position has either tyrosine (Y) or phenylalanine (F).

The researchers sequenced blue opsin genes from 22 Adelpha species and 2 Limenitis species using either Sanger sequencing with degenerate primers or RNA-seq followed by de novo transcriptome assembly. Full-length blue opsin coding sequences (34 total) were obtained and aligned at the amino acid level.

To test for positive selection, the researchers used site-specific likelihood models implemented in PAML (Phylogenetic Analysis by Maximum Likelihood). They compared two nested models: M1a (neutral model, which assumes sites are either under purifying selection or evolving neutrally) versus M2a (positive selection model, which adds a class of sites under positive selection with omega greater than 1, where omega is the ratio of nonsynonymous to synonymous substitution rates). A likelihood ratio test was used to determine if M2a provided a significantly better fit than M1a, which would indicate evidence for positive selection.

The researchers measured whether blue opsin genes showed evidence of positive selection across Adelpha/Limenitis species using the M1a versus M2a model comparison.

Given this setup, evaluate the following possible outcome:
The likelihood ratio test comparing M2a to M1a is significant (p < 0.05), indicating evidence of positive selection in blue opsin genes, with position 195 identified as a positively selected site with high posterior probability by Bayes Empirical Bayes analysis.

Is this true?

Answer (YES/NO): NO